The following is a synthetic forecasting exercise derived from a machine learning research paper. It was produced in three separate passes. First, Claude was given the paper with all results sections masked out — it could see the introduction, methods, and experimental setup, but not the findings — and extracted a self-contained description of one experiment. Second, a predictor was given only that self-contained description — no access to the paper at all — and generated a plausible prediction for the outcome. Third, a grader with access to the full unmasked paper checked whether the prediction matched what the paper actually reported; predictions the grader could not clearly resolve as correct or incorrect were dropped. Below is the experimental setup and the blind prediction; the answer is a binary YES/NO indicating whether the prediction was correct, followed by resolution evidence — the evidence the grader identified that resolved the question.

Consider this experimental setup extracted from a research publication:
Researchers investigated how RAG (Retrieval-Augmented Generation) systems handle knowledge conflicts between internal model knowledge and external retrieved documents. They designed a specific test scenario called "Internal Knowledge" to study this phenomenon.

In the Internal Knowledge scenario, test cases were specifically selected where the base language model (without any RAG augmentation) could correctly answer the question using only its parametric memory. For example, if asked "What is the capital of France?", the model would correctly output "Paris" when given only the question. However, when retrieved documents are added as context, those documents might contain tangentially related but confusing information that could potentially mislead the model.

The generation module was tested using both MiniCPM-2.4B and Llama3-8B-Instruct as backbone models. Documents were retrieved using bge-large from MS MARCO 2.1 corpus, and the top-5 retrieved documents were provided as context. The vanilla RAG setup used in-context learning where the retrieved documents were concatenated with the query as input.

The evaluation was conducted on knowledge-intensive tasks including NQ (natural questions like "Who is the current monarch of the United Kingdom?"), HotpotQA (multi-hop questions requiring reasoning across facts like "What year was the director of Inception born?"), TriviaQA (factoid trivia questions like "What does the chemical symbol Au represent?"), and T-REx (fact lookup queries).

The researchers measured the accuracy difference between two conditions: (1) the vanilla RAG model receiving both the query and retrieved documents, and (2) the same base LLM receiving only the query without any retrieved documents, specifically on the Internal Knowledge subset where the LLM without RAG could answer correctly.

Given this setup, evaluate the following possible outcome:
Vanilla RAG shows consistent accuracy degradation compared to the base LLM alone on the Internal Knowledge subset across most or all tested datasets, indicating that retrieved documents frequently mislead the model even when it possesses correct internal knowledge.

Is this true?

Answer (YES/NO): YES